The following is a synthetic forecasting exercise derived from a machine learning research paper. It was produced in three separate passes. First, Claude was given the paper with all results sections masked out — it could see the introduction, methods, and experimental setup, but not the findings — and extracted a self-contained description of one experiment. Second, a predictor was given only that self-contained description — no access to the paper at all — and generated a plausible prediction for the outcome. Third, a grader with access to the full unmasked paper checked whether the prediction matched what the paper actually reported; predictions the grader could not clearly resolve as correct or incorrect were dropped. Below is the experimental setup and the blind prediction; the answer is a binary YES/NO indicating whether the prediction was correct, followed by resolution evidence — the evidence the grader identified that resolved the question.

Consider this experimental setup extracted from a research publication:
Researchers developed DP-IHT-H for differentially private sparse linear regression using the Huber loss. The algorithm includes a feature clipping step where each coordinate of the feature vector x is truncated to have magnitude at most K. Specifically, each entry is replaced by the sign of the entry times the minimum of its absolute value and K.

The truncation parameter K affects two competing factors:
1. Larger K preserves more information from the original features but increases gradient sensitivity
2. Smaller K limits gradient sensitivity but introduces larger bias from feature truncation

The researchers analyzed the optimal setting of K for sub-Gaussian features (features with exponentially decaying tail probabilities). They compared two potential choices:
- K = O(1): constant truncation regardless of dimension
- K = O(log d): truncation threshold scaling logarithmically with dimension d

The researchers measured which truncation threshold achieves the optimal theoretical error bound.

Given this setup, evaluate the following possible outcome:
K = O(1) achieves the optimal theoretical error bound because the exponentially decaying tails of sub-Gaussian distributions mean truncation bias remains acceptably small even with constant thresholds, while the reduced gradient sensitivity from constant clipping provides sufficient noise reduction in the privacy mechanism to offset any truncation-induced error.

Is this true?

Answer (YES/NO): NO